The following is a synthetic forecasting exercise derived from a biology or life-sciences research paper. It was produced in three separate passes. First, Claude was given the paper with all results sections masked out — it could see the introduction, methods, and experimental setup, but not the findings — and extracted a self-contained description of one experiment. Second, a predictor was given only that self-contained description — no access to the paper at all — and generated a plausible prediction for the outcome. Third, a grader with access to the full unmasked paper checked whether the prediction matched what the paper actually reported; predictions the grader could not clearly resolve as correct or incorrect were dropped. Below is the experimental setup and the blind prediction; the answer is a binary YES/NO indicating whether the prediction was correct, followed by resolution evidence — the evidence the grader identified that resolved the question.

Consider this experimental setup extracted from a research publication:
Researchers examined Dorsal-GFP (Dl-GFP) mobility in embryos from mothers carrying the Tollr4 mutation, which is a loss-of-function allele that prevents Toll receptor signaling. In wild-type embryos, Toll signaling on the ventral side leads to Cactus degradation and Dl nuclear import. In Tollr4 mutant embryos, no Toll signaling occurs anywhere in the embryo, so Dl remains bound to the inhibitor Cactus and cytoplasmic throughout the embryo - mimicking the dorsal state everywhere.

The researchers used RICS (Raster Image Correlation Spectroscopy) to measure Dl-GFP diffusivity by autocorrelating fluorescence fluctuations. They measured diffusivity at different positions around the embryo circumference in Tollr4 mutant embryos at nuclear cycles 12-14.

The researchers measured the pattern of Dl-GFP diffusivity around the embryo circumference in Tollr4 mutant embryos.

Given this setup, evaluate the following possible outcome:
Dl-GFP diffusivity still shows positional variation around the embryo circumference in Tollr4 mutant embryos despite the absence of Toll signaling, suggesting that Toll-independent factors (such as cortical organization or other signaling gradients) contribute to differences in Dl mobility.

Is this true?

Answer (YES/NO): NO